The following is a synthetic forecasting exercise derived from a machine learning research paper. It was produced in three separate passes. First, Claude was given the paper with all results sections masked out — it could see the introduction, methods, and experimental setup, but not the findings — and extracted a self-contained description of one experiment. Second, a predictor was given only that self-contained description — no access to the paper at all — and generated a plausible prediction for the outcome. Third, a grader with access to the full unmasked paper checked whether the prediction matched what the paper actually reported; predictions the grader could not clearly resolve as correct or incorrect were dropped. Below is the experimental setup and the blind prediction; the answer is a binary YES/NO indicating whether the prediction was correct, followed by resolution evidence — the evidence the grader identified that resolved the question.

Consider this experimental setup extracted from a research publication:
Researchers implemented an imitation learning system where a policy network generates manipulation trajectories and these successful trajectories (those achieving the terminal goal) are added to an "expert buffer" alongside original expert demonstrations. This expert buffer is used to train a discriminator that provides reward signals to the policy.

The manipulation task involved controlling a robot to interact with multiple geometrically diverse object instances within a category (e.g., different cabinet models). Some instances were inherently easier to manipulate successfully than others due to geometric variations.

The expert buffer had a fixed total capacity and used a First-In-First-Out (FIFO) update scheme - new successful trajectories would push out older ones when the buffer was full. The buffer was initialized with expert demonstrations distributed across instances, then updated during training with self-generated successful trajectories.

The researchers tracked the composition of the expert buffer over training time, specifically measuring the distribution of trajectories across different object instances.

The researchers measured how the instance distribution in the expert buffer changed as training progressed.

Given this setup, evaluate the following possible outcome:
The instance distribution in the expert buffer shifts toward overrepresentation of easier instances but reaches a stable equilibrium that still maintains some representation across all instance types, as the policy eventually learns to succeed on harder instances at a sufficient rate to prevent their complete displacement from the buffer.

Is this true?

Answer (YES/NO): NO